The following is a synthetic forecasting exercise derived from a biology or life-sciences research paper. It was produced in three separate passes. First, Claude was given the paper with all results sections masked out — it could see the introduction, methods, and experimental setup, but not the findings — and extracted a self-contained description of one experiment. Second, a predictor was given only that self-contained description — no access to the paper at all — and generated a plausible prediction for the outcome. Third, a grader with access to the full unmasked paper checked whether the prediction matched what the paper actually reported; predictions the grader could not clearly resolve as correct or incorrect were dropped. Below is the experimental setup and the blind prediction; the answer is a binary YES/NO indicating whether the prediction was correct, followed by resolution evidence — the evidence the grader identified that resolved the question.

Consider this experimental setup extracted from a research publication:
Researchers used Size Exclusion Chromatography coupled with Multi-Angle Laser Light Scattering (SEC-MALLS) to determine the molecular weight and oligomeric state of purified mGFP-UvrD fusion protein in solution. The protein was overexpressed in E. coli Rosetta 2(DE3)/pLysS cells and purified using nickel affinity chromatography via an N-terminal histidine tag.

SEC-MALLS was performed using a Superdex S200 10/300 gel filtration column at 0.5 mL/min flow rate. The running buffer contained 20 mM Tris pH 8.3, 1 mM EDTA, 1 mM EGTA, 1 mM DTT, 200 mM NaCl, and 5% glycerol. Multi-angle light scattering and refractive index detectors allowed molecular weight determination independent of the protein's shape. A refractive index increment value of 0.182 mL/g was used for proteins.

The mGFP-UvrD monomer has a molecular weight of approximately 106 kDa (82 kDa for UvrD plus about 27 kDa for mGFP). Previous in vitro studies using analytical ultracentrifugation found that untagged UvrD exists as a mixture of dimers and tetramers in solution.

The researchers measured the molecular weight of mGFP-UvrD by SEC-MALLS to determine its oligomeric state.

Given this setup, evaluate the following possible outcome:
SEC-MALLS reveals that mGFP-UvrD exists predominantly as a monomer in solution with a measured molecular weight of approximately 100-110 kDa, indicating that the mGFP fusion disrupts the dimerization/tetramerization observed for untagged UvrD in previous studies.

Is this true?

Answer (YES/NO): NO